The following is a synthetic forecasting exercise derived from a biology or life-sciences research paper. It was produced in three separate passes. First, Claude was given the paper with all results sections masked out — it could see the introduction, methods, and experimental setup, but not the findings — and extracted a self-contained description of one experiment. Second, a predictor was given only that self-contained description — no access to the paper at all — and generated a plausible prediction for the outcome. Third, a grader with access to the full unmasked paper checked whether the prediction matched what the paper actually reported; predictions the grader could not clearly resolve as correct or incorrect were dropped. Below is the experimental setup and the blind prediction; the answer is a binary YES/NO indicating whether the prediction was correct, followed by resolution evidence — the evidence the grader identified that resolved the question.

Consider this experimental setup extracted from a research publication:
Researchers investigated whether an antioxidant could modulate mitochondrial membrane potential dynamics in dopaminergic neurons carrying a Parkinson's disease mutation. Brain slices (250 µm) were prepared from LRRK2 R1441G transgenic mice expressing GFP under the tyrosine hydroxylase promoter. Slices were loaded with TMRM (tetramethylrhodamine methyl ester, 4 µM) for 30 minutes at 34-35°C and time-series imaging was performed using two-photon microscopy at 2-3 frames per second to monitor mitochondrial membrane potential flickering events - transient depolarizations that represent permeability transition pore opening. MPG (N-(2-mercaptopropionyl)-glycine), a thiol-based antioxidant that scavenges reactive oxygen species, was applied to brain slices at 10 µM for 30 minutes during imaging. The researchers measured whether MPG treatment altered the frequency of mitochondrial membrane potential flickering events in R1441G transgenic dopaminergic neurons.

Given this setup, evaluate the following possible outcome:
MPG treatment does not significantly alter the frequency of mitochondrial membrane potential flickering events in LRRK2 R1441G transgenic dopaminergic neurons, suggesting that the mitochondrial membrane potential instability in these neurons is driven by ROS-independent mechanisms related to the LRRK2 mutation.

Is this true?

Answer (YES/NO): NO